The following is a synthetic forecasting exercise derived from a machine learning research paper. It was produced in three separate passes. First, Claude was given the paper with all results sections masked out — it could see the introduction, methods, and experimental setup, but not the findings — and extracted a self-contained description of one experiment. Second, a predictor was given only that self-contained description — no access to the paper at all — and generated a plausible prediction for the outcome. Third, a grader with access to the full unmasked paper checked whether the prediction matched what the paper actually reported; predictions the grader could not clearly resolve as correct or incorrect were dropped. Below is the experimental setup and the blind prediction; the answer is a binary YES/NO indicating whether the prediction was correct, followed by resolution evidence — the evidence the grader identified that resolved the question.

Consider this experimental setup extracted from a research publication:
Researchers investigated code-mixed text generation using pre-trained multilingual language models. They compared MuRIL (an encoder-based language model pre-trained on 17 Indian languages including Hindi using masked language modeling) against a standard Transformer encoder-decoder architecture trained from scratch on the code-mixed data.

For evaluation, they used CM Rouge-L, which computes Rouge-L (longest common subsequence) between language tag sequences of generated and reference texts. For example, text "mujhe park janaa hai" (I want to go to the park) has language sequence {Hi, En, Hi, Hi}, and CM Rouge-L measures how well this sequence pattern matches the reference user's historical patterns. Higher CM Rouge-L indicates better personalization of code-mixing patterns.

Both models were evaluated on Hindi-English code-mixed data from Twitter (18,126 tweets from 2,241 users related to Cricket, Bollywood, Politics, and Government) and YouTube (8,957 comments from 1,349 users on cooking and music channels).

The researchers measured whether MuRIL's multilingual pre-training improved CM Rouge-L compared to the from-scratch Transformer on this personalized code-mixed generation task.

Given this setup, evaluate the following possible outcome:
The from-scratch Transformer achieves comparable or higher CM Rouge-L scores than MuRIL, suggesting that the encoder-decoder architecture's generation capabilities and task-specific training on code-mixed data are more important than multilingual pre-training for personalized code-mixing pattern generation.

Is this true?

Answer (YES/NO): YES